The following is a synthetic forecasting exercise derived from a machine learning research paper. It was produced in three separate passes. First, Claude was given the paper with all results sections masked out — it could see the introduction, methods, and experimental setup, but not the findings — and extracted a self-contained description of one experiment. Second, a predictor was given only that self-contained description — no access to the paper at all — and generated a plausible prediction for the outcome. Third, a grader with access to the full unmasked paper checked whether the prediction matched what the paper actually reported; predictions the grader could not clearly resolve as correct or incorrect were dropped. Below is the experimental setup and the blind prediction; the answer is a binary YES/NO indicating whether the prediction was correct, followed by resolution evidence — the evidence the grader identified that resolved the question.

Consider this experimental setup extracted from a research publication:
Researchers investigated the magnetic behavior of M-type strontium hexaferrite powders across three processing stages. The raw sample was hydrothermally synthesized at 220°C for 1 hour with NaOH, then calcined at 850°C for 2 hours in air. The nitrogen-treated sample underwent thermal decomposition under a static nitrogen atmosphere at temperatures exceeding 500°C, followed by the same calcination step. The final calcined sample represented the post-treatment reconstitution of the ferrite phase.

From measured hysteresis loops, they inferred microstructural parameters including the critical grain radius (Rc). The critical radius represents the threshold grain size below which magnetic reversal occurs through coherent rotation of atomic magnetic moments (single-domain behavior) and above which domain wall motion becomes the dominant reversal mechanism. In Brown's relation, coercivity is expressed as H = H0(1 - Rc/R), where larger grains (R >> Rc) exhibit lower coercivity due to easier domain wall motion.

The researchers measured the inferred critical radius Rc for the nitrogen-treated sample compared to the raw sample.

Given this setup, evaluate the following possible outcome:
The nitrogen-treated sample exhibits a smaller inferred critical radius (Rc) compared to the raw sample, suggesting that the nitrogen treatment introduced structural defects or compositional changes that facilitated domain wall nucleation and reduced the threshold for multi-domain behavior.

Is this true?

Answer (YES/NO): YES